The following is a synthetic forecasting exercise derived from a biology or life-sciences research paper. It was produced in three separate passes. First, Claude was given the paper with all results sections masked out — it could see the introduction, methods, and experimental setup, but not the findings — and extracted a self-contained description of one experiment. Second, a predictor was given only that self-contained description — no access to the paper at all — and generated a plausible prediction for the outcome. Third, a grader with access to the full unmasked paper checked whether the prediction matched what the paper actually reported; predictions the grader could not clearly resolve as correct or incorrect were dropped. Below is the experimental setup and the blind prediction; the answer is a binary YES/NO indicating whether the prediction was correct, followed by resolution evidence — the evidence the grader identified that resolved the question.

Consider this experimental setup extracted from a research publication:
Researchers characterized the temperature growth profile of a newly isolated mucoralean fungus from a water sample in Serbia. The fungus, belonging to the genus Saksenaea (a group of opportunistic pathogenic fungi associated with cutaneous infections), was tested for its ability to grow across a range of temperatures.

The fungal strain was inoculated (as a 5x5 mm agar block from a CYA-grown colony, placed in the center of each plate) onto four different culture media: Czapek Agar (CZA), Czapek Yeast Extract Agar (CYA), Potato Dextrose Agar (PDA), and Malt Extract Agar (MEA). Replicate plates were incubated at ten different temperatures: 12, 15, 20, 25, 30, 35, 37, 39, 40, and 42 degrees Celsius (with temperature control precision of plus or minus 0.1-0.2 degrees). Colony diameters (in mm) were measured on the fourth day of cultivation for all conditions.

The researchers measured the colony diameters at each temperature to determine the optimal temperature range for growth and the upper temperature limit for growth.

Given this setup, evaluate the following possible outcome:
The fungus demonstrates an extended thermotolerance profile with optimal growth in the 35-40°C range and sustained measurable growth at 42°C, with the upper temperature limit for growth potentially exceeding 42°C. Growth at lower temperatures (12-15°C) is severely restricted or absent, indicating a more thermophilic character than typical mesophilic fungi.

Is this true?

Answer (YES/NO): NO